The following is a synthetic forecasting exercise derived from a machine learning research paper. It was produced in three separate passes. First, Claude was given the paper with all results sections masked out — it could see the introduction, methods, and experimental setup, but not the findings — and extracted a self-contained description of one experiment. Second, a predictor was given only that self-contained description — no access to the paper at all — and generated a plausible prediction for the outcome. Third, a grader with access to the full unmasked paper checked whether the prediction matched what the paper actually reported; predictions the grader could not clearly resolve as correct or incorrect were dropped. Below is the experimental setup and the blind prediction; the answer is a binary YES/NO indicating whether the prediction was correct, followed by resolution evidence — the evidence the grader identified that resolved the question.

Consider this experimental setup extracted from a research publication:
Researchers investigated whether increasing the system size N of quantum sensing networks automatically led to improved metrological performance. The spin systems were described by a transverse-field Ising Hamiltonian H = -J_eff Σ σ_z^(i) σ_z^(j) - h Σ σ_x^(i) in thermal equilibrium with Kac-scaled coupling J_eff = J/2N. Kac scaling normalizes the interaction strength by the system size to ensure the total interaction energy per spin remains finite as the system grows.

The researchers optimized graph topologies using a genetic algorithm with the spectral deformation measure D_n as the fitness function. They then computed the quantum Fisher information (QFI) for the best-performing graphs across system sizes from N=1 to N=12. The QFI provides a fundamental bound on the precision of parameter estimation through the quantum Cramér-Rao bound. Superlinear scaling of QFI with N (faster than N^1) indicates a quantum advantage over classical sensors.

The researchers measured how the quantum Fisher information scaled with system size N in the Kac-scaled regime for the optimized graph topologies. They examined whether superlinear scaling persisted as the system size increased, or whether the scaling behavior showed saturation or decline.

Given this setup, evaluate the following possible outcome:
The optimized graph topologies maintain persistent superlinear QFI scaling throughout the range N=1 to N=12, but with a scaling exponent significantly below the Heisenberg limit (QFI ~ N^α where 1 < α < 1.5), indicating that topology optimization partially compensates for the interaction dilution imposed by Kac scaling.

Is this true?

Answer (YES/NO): NO